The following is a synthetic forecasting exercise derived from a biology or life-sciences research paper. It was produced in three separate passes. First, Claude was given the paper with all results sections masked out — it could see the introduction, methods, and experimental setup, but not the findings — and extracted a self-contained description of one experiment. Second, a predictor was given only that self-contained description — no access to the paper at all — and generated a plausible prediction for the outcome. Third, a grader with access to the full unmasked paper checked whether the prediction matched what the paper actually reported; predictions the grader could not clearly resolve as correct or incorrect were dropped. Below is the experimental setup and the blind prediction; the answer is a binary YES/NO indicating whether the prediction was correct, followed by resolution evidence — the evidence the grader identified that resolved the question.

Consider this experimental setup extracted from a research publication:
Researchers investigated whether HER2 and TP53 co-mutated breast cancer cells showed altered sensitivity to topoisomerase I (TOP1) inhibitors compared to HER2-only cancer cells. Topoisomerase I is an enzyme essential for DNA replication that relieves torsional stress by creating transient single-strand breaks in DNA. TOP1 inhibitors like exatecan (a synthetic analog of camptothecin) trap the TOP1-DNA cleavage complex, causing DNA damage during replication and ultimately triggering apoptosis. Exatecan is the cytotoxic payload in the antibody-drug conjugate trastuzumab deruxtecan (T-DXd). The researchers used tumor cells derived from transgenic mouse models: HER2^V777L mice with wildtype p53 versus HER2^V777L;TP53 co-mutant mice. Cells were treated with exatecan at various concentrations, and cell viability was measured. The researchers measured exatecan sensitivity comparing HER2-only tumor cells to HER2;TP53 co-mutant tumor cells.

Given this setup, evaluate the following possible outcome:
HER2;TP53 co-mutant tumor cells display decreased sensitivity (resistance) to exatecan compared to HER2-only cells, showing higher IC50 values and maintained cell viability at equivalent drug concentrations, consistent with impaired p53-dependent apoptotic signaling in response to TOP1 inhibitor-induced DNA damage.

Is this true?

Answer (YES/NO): NO